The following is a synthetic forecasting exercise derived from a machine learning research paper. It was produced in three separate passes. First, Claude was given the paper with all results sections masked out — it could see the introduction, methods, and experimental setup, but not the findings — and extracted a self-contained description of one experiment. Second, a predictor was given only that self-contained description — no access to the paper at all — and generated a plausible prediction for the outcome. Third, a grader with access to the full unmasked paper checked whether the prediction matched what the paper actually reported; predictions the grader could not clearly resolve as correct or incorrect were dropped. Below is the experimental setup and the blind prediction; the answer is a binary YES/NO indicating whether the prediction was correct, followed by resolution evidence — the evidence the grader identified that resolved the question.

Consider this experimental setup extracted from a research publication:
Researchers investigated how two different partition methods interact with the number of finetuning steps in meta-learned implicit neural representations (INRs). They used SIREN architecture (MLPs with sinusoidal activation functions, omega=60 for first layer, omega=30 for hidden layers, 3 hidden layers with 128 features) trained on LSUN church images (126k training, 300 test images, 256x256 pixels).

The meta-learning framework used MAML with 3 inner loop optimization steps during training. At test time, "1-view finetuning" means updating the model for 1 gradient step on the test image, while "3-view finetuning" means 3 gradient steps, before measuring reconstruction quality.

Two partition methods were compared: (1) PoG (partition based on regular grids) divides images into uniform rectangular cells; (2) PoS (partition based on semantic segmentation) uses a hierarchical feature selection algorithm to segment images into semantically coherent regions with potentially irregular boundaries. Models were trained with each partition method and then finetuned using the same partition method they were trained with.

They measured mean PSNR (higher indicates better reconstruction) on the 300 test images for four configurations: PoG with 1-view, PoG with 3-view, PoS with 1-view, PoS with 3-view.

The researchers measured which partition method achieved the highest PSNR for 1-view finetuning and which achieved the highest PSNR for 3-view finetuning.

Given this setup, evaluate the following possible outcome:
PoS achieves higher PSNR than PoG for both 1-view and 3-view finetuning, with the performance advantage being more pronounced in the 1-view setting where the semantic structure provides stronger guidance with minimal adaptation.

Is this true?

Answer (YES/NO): NO